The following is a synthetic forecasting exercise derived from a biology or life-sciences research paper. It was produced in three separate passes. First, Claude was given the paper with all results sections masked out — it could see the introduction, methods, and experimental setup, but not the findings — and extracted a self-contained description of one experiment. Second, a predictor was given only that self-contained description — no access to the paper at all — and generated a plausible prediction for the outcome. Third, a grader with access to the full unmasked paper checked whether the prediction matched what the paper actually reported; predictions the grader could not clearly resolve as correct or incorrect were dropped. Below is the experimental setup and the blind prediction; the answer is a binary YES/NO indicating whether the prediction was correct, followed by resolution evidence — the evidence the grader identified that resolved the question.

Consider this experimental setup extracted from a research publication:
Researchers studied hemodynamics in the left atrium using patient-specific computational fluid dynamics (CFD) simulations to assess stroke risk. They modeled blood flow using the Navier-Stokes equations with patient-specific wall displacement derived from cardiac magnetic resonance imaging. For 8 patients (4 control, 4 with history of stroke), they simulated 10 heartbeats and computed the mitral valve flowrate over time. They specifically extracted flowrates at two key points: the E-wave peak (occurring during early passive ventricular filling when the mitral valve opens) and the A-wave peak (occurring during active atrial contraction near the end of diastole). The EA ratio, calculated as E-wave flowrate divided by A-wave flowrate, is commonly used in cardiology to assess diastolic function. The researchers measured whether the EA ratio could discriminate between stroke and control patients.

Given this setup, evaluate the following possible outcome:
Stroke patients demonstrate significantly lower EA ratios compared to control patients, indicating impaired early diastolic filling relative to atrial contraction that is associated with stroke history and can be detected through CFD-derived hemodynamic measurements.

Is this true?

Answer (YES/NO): NO